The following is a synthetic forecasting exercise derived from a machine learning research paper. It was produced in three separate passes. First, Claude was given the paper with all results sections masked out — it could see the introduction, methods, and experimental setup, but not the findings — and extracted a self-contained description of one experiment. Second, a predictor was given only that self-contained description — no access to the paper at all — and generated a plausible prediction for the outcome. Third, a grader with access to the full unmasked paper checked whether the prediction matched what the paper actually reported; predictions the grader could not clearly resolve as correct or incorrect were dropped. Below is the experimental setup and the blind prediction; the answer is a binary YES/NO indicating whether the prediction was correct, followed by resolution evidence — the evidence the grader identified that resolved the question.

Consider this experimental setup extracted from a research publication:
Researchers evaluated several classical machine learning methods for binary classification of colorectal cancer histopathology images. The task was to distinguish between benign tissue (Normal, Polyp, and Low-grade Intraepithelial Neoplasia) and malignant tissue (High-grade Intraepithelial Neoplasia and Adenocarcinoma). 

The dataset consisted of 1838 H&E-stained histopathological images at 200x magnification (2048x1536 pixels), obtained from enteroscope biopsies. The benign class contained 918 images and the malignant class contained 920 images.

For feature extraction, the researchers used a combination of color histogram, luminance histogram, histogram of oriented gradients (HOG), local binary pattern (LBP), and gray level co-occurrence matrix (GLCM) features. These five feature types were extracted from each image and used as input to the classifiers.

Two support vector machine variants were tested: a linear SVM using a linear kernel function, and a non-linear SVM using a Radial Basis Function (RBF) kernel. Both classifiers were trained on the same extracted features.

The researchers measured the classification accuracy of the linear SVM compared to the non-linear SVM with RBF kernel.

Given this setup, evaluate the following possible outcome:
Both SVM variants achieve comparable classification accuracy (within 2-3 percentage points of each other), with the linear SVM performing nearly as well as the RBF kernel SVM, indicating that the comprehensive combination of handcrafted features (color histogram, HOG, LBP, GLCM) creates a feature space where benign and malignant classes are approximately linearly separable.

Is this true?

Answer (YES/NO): NO